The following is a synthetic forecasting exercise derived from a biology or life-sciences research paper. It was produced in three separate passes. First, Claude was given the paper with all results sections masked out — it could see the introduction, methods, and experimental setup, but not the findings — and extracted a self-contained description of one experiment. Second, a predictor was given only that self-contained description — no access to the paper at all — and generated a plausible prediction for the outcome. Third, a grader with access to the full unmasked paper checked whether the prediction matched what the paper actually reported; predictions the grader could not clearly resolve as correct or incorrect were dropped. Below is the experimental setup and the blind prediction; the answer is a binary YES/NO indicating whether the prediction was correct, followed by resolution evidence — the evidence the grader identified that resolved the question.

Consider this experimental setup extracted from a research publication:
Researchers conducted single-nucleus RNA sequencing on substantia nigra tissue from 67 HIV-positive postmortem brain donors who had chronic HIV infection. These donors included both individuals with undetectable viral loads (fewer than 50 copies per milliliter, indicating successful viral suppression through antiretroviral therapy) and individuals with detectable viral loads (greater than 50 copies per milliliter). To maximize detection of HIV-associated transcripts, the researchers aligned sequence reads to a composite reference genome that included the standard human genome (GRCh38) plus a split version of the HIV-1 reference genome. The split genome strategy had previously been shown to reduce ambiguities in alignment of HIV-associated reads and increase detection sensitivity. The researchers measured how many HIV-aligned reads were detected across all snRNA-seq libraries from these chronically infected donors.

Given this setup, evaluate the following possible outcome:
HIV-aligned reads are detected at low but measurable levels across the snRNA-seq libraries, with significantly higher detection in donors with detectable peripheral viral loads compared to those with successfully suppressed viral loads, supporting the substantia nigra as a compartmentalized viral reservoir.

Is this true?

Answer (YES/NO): NO